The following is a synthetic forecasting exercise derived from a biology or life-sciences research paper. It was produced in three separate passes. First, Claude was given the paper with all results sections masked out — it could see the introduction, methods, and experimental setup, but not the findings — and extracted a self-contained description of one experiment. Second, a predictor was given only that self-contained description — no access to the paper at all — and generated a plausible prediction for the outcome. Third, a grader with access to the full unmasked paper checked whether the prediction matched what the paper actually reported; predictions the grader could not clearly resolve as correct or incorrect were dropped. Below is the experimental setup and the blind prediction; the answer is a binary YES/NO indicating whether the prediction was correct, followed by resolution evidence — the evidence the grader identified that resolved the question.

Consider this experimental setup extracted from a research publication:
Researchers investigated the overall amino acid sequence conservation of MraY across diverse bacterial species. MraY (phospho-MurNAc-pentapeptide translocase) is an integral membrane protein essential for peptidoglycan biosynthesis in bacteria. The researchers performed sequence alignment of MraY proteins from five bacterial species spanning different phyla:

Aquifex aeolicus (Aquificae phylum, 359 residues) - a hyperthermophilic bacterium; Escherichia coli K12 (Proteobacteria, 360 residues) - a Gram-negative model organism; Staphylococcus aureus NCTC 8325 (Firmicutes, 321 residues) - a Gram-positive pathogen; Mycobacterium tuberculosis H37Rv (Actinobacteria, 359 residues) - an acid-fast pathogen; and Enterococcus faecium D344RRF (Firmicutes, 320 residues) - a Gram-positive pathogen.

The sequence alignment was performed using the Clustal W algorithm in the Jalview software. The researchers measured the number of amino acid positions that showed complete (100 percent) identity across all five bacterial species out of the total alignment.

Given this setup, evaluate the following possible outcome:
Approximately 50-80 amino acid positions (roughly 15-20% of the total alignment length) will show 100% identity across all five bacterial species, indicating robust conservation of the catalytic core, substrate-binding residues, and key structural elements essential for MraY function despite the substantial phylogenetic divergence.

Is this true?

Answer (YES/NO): YES